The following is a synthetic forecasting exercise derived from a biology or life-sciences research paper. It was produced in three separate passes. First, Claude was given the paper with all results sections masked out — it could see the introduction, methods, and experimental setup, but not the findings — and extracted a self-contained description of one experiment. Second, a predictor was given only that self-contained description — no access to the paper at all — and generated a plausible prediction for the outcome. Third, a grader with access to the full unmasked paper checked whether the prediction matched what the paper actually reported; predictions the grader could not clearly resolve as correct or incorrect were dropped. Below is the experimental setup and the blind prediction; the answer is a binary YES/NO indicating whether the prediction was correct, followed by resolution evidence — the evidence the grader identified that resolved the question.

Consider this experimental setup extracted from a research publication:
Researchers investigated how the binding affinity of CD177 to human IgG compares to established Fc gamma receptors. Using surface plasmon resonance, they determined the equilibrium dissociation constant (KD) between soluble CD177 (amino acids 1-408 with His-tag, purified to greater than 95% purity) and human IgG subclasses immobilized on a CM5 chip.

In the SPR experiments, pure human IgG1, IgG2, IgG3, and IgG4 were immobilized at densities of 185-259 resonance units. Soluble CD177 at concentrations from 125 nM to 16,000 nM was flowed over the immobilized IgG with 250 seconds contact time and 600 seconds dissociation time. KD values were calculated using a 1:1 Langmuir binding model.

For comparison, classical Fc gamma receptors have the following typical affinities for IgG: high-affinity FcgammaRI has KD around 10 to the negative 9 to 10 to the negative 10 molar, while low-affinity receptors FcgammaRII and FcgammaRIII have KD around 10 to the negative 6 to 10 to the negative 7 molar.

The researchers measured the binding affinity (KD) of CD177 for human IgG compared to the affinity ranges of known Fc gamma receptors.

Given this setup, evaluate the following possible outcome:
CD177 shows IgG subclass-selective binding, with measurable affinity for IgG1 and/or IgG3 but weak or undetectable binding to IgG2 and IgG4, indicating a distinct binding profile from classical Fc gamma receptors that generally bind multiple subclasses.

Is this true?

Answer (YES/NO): NO